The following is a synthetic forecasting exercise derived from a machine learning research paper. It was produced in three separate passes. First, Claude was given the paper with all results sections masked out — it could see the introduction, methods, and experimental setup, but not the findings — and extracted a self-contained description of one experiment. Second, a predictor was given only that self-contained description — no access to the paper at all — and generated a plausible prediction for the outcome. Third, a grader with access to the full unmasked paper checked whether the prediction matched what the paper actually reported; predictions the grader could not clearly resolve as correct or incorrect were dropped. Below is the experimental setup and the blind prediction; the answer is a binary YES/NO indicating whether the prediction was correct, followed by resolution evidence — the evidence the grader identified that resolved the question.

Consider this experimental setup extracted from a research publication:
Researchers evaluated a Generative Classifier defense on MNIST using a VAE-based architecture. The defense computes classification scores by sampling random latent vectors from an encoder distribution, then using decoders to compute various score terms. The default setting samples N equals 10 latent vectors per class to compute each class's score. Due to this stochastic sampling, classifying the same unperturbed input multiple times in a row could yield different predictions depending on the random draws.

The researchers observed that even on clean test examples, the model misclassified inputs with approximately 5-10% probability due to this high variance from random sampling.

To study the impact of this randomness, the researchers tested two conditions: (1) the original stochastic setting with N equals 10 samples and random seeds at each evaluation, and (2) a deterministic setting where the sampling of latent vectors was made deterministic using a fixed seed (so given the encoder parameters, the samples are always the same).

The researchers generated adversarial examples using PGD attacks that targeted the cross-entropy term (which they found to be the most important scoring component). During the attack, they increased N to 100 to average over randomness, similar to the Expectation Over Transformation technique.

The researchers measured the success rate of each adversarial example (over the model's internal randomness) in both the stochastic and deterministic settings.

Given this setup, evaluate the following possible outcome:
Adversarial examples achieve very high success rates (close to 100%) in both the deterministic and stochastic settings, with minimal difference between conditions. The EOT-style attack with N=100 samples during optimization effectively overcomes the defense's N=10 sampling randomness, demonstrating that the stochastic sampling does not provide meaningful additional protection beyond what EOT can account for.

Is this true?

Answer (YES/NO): NO